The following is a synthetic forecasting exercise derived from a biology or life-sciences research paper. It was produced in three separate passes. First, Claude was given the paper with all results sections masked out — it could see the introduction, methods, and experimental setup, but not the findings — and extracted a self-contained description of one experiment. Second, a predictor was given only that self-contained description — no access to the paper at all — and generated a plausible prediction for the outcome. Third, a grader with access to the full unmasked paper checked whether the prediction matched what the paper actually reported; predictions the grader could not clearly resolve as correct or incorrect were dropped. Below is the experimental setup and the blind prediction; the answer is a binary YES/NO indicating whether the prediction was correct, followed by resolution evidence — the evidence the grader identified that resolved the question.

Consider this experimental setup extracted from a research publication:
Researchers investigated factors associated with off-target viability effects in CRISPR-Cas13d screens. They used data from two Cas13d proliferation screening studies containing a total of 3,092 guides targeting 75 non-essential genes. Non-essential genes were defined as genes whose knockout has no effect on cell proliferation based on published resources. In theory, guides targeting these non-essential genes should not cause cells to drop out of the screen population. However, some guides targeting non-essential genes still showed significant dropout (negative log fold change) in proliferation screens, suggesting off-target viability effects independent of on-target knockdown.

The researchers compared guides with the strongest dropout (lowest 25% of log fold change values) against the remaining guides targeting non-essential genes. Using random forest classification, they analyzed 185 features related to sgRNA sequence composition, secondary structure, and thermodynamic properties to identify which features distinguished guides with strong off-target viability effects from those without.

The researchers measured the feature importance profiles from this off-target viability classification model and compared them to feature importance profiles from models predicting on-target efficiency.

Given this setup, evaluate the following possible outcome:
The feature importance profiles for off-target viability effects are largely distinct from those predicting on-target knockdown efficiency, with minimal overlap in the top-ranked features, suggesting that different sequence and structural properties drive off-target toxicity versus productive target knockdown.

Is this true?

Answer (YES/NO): NO